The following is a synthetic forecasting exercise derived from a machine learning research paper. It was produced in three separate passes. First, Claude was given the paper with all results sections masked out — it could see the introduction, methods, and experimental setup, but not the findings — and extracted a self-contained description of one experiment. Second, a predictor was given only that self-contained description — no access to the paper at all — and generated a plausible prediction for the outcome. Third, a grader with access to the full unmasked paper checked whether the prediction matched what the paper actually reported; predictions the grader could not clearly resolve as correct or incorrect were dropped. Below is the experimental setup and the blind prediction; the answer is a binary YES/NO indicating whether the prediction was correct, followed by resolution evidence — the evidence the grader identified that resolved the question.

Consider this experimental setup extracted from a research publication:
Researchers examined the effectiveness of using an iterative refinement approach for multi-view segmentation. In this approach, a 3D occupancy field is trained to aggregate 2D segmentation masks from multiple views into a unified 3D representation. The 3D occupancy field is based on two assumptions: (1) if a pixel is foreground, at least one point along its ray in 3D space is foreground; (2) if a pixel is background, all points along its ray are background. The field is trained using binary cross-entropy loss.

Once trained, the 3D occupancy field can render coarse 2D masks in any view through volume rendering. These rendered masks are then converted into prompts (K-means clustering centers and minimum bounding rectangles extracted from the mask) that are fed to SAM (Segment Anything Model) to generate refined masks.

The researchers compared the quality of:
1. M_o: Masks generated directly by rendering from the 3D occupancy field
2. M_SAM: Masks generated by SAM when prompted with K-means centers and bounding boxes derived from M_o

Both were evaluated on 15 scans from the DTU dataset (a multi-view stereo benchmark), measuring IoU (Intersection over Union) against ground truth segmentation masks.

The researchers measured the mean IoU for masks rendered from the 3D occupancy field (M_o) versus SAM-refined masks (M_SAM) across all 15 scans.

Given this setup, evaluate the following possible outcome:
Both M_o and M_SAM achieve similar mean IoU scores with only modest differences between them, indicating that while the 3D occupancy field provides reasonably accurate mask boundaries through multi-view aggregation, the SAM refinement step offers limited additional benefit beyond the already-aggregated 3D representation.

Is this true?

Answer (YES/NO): YES